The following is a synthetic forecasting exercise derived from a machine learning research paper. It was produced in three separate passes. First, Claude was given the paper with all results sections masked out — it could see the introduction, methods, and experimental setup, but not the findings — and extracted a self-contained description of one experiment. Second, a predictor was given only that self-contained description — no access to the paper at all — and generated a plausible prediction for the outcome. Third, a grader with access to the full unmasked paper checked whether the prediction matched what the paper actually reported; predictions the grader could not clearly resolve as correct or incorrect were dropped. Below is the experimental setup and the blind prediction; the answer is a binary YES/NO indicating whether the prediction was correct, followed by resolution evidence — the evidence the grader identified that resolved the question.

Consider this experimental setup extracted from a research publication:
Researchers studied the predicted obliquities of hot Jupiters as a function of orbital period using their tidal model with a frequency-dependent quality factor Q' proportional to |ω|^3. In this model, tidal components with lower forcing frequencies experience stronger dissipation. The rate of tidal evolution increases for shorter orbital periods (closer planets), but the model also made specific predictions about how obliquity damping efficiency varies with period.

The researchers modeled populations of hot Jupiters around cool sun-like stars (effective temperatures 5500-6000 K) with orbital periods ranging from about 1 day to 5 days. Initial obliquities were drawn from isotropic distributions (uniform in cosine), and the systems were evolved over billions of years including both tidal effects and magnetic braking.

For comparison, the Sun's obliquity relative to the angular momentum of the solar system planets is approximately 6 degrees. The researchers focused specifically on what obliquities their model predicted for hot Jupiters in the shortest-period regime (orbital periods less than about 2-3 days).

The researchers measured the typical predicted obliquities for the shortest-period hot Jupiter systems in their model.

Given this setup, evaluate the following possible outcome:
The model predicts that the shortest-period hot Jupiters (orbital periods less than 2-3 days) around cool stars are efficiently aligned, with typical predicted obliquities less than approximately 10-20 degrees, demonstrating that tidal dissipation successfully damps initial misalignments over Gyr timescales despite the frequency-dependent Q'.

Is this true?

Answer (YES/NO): NO